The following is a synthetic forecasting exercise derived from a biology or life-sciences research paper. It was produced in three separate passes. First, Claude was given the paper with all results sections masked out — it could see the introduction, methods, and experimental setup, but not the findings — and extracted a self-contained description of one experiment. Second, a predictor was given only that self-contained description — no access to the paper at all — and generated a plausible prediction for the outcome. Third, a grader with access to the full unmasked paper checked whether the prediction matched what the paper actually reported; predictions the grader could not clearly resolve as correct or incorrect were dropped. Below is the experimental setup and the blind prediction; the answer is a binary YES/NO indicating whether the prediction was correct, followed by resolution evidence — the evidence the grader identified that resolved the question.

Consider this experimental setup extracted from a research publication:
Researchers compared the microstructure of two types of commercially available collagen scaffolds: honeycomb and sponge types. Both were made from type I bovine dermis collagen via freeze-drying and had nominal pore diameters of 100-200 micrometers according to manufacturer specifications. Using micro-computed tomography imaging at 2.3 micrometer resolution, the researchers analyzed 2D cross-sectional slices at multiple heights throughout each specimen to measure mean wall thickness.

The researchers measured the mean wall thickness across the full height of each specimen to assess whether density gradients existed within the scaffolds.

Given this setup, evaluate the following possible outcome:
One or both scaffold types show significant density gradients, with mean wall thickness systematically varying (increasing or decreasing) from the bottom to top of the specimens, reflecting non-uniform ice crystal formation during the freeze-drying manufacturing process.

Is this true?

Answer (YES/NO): NO